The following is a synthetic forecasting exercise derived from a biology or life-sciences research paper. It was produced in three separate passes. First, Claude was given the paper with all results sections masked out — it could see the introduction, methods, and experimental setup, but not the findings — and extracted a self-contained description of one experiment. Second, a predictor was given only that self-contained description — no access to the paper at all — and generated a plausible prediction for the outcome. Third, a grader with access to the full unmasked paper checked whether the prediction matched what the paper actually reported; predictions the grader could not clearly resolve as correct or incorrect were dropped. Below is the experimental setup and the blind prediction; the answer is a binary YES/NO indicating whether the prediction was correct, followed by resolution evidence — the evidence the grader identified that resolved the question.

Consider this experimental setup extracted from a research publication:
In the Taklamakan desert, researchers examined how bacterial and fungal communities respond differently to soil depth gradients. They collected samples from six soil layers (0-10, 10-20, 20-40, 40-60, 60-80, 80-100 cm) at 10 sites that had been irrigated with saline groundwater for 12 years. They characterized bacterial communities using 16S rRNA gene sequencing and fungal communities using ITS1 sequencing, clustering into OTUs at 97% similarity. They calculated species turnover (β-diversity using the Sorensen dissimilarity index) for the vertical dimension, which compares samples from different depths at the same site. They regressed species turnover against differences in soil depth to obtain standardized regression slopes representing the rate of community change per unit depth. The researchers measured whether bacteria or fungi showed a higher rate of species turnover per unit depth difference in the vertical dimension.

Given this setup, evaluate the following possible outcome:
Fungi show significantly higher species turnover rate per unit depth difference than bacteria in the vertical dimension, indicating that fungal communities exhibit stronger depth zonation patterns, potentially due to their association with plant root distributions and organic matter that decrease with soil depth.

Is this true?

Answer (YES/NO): NO